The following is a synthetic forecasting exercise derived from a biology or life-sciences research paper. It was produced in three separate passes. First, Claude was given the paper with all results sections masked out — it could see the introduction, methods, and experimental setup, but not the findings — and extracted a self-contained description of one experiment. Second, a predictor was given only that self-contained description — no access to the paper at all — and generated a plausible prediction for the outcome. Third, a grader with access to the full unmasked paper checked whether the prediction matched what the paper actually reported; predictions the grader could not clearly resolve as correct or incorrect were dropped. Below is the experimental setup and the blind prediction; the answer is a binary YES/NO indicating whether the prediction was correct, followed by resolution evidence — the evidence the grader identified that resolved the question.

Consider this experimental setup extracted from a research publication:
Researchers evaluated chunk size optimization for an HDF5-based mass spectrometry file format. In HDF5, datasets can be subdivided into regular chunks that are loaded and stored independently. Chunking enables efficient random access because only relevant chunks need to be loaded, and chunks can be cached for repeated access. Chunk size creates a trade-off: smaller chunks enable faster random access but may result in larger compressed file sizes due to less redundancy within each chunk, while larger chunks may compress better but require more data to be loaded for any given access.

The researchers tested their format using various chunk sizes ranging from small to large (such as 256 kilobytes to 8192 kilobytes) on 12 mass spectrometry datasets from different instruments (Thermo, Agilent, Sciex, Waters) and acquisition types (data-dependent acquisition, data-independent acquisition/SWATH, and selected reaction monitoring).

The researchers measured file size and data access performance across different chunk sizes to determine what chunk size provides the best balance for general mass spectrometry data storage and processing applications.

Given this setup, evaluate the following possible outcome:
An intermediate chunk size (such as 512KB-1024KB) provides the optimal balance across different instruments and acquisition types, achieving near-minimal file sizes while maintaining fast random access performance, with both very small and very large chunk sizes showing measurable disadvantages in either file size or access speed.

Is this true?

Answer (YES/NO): YES